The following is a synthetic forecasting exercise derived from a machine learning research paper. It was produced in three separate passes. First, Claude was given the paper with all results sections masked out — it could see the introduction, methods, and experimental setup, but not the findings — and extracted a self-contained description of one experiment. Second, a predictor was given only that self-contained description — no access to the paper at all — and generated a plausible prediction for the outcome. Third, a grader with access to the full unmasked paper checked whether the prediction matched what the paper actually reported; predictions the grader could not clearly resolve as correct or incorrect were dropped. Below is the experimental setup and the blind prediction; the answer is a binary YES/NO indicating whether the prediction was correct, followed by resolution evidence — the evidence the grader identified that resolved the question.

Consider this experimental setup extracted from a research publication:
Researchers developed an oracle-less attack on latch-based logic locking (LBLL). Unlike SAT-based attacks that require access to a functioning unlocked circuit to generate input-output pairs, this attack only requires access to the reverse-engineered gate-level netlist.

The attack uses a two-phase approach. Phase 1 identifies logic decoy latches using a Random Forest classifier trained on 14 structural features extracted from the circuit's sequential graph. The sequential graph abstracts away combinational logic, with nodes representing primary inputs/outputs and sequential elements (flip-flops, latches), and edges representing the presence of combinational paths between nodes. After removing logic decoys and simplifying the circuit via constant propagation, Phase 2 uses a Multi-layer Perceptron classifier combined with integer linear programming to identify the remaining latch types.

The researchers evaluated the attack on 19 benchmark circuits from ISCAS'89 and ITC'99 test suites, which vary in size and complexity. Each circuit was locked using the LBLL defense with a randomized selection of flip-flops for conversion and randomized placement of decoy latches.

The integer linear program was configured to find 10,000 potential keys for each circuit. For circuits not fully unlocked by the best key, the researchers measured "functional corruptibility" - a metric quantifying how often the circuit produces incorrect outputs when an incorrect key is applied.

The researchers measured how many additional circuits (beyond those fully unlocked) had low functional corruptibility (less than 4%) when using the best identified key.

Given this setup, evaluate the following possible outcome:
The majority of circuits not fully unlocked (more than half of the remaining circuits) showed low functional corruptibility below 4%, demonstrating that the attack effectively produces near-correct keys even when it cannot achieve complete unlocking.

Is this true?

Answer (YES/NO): NO